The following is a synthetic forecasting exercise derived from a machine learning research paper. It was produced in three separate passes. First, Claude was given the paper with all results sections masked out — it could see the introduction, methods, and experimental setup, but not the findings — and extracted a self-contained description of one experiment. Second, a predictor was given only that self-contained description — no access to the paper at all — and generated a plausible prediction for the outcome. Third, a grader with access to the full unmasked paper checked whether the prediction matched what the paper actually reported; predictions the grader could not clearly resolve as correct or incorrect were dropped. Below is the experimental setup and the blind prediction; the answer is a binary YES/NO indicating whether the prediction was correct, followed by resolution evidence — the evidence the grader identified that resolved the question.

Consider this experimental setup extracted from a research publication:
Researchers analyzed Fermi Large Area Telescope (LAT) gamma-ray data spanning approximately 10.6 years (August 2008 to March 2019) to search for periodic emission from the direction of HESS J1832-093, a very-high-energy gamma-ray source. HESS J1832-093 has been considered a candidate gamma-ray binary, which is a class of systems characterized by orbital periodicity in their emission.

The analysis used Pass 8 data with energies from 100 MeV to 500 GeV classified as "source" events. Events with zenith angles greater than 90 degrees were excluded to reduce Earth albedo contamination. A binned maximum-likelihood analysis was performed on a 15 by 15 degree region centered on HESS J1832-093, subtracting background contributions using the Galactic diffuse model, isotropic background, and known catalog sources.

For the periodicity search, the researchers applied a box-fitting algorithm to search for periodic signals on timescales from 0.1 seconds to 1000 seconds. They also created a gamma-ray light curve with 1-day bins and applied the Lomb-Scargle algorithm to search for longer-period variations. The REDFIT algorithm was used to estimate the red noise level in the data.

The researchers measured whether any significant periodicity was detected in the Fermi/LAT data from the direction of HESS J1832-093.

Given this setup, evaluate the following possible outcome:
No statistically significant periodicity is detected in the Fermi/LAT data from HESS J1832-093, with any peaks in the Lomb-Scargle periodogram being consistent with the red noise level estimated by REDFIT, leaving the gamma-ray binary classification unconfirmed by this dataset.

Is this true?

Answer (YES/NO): YES